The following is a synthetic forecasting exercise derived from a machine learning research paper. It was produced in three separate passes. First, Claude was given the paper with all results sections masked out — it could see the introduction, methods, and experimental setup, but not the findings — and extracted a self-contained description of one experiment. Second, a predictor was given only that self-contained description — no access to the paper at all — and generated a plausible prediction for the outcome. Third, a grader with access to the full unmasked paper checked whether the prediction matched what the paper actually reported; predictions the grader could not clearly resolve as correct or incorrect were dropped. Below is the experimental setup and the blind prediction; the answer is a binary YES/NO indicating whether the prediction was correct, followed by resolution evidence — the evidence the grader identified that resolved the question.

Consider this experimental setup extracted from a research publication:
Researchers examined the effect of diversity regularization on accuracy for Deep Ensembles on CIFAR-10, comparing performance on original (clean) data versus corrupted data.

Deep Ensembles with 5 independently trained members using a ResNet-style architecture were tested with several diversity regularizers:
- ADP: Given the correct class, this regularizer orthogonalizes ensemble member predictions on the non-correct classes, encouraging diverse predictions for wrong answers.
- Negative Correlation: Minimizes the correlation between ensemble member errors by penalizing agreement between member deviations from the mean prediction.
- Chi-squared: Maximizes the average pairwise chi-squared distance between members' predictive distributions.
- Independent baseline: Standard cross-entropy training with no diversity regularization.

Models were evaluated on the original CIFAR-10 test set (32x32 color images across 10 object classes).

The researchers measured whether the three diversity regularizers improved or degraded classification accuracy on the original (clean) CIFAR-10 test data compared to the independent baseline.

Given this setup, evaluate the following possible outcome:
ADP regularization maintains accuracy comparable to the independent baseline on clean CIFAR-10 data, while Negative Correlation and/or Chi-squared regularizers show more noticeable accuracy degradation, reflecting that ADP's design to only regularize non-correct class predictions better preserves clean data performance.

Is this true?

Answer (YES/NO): NO